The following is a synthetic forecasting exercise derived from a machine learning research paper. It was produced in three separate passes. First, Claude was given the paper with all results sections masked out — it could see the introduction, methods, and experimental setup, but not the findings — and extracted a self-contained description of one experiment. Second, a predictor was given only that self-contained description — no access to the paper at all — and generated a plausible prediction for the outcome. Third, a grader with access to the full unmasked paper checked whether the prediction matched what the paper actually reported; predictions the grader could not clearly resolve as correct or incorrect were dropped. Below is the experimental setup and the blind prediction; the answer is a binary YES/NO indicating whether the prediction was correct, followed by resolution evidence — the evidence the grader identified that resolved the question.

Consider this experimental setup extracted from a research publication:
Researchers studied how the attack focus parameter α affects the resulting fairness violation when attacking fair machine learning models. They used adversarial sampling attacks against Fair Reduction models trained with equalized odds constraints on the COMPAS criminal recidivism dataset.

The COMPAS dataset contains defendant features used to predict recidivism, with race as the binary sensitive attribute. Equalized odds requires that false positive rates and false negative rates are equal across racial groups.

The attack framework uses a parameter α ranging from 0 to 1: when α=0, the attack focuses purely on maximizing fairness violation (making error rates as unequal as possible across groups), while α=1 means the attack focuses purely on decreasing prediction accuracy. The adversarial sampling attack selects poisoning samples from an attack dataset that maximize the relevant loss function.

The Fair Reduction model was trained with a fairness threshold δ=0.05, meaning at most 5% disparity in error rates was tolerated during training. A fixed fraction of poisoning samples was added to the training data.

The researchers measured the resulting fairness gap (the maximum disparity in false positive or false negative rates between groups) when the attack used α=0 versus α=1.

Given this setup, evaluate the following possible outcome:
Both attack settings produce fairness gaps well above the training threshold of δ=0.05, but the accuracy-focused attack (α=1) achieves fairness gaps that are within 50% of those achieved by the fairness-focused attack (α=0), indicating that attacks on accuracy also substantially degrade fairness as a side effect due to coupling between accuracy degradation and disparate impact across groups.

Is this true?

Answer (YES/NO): NO